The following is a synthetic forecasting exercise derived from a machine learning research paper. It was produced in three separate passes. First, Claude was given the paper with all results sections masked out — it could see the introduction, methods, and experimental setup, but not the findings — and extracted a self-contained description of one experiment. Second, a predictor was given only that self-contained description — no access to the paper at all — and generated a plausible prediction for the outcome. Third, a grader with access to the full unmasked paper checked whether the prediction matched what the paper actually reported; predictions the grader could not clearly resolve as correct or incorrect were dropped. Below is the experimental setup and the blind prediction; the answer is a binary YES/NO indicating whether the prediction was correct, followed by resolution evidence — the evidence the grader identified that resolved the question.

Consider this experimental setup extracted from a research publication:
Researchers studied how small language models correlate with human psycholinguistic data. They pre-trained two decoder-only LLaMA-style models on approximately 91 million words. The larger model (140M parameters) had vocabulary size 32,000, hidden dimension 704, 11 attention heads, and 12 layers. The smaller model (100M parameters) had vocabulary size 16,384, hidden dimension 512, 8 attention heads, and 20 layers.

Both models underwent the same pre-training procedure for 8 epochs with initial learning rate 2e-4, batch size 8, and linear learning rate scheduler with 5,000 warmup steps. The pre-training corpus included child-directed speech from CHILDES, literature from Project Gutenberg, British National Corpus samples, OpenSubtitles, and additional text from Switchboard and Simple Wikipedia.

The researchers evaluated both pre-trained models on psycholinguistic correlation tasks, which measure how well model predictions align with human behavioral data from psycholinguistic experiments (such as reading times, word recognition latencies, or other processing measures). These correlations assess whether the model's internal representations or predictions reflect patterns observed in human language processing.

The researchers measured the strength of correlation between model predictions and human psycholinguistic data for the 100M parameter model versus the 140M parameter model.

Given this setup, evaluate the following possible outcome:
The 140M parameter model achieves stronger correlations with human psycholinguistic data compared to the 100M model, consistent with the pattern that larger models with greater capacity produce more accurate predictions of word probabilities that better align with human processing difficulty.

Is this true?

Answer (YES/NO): NO